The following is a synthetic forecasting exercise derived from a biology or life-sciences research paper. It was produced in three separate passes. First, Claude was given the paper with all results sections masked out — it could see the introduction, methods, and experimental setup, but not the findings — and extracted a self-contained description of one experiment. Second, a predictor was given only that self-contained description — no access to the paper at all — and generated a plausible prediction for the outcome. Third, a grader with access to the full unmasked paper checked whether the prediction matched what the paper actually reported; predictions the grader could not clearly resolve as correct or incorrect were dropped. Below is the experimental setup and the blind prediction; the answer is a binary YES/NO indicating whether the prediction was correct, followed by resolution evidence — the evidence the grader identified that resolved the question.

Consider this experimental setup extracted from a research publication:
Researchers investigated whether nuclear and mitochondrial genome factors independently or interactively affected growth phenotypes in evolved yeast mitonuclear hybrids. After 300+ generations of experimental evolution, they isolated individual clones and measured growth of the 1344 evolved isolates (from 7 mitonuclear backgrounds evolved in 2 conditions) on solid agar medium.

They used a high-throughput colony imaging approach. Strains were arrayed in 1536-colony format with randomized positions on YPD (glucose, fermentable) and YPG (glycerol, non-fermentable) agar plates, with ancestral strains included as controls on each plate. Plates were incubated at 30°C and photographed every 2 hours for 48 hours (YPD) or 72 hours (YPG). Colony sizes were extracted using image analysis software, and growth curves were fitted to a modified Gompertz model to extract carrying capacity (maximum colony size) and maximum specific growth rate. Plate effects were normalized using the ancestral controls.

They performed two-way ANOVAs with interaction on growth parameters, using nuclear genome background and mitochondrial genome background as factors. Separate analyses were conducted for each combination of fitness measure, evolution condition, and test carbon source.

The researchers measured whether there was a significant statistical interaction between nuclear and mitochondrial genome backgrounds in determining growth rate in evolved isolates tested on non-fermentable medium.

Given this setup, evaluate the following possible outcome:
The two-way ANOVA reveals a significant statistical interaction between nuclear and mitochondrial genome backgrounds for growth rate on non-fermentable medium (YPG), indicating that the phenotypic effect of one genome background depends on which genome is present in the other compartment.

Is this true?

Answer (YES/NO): YES